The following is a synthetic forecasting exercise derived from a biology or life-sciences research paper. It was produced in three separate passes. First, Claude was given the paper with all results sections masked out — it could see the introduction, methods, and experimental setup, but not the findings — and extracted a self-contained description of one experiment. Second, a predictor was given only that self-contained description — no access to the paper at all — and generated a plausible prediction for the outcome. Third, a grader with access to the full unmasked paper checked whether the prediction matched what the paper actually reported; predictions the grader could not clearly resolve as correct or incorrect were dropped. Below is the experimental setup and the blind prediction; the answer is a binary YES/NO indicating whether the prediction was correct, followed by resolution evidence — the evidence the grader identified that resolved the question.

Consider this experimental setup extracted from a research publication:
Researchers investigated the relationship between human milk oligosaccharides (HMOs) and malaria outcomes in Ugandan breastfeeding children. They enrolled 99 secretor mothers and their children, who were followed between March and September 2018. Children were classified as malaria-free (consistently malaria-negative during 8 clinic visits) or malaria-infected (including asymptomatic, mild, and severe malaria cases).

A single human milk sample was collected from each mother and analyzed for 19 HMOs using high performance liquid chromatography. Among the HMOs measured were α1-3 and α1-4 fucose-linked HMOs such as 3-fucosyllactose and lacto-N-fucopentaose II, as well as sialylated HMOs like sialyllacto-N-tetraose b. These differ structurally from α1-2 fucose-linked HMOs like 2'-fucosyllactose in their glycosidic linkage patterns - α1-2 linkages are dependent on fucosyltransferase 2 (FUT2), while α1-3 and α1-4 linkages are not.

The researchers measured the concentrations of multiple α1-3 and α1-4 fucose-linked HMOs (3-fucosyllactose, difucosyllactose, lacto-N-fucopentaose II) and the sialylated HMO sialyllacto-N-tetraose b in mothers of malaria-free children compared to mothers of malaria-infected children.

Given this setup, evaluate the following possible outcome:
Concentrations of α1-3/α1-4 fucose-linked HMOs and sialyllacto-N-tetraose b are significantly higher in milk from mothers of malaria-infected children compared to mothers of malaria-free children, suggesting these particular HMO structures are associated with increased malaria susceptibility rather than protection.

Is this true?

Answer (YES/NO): YES